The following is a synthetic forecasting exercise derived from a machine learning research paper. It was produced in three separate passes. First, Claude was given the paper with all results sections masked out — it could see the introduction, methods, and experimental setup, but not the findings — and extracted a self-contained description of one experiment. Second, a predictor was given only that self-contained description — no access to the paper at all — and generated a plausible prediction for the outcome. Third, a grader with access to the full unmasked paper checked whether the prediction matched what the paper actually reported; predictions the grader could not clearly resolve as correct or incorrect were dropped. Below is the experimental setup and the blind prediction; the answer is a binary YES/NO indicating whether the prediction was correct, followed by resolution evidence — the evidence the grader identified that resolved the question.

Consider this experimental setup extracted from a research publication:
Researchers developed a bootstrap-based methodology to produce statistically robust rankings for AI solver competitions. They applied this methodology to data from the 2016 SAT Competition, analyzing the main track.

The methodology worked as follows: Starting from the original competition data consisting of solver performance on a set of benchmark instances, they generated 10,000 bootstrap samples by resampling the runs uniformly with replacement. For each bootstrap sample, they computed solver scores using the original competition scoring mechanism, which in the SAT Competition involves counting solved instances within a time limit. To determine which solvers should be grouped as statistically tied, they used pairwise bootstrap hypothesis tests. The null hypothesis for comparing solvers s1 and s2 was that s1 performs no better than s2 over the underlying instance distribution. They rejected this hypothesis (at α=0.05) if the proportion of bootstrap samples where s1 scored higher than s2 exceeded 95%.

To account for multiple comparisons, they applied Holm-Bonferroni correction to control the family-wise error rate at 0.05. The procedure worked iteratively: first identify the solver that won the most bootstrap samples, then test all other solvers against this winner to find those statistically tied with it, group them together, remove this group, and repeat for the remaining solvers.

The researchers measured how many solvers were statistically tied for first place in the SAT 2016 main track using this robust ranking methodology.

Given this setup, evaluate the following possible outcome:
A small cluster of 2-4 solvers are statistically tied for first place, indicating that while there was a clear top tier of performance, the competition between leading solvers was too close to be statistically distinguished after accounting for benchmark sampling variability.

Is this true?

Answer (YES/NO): NO